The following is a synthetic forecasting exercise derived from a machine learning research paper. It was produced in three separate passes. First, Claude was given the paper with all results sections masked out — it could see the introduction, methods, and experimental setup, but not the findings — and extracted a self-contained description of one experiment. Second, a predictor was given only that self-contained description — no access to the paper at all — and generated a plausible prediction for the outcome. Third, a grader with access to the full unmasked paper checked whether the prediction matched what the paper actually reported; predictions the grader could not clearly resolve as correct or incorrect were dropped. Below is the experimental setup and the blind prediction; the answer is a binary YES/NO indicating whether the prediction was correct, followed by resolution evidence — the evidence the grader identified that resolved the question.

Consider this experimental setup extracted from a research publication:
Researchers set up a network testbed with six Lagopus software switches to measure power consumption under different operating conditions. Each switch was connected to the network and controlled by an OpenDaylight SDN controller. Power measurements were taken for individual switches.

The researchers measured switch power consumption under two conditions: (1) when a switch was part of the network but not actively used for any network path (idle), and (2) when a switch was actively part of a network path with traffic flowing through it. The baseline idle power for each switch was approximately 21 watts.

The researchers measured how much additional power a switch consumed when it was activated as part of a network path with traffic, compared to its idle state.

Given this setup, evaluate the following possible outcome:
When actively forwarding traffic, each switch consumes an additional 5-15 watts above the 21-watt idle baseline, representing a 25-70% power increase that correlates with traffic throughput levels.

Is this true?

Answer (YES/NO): NO